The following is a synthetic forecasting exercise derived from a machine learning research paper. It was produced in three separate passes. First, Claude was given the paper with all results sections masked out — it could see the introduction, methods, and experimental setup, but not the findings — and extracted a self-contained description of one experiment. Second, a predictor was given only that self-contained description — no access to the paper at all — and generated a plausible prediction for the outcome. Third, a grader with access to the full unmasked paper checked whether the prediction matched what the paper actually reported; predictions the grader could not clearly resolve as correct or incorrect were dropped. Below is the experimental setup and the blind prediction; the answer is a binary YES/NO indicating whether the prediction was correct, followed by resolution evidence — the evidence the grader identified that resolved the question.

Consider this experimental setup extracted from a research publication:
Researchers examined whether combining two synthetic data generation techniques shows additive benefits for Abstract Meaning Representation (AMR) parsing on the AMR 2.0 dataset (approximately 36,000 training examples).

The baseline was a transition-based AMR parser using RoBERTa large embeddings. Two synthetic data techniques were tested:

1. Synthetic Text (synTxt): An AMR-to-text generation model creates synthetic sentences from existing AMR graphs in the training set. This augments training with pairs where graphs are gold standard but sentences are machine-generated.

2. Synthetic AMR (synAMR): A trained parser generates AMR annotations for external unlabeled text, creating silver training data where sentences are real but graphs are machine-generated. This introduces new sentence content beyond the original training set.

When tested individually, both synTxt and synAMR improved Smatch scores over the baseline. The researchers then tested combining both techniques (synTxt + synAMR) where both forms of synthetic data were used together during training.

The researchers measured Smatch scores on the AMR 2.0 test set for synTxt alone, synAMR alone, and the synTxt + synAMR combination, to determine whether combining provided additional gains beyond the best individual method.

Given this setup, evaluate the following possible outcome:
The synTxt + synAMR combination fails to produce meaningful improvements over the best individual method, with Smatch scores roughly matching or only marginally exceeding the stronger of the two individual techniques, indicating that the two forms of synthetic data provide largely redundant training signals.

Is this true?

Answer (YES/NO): YES